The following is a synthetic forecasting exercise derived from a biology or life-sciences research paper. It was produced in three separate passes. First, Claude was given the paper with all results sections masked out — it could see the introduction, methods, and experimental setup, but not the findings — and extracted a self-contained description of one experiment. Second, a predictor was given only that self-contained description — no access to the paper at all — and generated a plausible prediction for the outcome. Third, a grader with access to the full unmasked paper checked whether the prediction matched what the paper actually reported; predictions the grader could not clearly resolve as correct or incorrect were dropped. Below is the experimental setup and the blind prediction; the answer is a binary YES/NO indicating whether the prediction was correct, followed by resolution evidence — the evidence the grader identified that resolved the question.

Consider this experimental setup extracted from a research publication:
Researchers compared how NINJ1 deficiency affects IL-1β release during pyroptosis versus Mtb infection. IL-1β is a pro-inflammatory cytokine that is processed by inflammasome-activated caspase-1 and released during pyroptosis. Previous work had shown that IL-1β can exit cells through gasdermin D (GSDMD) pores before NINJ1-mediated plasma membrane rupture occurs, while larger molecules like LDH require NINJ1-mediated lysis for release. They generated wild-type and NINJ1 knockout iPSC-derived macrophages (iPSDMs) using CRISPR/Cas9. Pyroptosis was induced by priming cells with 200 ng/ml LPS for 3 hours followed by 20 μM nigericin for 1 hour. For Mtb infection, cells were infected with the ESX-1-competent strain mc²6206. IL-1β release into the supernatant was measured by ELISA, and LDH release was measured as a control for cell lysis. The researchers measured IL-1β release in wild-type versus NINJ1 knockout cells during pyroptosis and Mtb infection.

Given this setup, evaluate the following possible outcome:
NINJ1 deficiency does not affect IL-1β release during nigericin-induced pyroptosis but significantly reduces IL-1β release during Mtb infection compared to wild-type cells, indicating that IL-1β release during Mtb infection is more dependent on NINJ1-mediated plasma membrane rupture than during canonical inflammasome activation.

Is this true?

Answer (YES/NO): NO